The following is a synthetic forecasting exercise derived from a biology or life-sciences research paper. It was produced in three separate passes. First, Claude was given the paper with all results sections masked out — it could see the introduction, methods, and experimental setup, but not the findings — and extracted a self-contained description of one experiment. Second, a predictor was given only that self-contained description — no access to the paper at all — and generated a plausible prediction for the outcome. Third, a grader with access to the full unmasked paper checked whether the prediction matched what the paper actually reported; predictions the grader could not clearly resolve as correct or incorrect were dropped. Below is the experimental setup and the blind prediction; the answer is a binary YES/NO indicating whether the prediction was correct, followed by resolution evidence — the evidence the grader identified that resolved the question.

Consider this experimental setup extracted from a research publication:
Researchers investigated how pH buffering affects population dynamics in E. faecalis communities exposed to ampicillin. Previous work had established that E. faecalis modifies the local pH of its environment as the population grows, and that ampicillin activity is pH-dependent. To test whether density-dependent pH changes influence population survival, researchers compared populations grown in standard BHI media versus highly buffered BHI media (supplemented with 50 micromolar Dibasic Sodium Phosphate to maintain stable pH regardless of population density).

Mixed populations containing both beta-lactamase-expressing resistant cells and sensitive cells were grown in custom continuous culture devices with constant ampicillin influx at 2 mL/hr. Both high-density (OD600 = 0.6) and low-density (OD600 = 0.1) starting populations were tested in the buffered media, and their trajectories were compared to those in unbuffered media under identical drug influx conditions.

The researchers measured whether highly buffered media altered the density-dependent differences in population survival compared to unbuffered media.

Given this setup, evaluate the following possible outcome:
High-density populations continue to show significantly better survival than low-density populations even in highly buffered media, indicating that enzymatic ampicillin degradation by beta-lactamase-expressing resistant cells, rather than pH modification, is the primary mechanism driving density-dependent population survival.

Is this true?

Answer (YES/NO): NO